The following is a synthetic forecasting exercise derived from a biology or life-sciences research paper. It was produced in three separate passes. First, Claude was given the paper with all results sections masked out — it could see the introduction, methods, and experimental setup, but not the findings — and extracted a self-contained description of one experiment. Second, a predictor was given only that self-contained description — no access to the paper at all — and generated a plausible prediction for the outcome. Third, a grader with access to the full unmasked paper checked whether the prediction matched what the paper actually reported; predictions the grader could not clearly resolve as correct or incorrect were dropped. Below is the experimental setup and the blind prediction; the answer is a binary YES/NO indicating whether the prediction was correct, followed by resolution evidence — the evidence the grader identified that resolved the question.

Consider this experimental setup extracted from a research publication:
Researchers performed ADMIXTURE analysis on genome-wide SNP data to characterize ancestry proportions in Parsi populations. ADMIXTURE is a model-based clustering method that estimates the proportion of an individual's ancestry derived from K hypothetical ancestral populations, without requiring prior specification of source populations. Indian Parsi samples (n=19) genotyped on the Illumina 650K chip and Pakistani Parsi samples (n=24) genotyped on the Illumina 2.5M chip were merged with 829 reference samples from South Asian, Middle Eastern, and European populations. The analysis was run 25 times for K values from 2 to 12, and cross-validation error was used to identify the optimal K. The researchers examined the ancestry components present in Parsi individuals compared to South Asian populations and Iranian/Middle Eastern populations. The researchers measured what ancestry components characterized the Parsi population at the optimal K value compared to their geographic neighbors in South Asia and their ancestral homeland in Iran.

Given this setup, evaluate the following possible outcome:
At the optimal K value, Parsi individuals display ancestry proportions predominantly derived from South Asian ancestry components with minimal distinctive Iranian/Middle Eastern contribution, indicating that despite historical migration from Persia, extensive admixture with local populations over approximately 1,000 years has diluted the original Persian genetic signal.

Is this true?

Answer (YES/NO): NO